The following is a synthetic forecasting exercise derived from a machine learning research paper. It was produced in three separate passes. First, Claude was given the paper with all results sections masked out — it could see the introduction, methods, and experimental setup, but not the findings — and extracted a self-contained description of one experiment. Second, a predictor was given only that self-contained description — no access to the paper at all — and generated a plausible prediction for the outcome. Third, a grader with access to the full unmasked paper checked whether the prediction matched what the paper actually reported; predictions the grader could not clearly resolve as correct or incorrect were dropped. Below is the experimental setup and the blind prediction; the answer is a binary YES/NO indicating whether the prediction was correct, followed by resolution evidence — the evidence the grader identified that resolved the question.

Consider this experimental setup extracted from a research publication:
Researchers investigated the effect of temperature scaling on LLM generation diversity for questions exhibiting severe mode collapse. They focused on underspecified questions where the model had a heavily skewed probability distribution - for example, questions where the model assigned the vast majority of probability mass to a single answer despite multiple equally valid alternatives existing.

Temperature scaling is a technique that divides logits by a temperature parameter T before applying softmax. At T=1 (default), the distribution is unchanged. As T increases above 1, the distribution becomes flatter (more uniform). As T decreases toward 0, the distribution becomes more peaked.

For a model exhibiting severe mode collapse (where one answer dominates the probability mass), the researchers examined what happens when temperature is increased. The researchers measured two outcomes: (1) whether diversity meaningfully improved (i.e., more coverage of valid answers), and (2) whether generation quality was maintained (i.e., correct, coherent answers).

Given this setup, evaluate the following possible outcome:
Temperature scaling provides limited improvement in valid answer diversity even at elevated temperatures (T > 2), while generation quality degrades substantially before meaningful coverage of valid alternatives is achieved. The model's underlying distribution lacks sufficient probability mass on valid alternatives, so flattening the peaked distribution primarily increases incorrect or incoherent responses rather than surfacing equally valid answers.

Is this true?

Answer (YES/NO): YES